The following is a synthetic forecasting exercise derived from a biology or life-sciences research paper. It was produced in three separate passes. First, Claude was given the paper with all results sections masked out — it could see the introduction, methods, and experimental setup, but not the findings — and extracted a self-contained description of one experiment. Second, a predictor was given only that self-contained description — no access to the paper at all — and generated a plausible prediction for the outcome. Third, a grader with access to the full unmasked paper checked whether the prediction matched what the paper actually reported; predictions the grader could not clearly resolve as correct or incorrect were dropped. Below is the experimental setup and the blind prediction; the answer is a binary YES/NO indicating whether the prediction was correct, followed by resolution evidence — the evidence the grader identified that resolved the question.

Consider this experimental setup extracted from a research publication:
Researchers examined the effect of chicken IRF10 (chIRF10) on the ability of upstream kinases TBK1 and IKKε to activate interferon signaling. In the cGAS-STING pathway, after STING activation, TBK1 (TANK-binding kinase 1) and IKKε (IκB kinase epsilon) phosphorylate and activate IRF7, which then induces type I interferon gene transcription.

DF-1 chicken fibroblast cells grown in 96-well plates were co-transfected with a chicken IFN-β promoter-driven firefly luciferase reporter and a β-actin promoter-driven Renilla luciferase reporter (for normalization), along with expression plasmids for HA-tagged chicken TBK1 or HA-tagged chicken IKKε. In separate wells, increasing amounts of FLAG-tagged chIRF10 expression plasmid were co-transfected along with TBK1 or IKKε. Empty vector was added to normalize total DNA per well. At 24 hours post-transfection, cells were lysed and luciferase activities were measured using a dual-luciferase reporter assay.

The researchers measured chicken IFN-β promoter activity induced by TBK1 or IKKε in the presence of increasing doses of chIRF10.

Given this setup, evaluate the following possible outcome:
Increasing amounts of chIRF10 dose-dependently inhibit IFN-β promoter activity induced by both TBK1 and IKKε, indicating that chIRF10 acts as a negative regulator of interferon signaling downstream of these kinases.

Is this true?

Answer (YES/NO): NO